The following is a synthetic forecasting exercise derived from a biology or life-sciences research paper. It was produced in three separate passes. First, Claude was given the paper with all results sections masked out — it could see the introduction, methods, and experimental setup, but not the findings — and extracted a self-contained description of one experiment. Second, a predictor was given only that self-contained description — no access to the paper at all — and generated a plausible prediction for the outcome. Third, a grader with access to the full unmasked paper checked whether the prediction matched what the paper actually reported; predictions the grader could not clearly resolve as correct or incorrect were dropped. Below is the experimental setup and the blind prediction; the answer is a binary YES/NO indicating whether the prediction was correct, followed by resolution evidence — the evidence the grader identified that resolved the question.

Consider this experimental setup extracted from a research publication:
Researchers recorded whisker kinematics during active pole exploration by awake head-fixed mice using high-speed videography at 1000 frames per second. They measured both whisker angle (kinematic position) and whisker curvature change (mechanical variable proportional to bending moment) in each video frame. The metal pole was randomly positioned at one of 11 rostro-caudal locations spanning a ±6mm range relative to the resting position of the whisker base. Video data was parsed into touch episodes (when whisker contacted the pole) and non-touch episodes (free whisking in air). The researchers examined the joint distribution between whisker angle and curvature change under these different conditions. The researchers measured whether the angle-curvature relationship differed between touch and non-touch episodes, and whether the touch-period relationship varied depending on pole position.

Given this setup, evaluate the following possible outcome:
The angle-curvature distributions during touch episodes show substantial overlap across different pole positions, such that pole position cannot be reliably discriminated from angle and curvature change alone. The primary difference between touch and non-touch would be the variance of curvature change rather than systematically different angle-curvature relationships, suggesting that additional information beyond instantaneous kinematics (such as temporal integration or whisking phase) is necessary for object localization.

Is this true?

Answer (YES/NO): NO